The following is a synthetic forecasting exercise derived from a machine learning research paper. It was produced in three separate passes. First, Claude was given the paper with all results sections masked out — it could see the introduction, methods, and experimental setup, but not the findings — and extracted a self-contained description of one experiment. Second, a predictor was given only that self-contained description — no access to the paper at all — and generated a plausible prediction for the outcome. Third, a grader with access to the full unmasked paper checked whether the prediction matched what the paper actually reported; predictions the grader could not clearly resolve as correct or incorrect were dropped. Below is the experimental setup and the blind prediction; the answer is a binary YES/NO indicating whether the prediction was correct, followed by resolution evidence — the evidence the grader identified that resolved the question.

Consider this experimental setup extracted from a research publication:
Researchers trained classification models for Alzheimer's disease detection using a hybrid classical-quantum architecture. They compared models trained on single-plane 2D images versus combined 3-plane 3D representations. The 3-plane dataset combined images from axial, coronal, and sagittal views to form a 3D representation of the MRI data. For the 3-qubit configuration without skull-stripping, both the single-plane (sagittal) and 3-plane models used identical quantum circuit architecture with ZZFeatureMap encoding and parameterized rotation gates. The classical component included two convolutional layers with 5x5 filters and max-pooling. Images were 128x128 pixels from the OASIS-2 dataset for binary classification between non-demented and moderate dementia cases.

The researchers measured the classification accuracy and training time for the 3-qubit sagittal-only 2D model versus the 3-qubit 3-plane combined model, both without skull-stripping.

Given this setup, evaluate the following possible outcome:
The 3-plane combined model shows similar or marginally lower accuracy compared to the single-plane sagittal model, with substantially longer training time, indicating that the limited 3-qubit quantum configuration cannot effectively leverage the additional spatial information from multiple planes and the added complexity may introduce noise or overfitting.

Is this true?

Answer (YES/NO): NO